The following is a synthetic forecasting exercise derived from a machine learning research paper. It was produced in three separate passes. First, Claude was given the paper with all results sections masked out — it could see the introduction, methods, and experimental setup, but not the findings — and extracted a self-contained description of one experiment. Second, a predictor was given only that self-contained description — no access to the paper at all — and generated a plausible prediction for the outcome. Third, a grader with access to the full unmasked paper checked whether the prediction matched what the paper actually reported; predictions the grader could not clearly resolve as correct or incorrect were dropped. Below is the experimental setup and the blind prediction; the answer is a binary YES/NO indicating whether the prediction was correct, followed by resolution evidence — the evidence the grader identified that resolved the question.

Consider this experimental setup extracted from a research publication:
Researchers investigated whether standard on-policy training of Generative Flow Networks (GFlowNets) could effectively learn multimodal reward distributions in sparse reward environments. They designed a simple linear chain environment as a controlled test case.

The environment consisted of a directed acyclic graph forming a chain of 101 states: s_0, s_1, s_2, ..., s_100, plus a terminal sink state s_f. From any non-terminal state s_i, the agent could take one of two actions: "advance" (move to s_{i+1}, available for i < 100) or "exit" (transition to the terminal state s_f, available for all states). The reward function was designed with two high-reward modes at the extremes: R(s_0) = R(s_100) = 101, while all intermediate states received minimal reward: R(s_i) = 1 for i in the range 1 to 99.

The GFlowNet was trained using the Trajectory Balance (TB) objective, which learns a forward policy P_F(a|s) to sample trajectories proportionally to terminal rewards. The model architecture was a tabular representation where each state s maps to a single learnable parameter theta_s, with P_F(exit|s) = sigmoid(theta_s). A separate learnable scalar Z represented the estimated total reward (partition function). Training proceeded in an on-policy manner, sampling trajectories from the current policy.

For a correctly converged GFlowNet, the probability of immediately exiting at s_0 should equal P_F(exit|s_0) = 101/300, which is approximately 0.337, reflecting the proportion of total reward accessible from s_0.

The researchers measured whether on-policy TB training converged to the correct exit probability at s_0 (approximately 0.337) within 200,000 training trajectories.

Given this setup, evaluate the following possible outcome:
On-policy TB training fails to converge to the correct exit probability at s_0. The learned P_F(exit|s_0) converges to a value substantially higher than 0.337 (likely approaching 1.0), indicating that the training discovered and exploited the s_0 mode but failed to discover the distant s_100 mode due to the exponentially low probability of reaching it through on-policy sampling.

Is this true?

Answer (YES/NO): NO